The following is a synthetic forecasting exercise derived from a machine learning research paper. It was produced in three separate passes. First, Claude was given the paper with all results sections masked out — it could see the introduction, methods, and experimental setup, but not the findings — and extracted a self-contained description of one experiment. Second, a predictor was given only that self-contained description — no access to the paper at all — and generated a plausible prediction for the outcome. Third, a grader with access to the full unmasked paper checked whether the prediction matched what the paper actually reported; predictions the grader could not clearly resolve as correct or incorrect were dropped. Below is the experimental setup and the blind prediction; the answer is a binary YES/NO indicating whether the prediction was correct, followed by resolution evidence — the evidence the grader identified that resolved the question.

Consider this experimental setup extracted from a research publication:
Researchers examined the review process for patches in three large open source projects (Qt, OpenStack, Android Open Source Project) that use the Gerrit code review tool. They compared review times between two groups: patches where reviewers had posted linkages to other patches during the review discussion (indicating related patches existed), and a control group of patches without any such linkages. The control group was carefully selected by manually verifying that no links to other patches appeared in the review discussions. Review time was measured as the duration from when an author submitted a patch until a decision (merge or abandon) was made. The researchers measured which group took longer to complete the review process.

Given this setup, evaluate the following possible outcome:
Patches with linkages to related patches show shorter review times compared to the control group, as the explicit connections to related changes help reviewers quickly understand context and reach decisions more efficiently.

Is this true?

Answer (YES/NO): NO